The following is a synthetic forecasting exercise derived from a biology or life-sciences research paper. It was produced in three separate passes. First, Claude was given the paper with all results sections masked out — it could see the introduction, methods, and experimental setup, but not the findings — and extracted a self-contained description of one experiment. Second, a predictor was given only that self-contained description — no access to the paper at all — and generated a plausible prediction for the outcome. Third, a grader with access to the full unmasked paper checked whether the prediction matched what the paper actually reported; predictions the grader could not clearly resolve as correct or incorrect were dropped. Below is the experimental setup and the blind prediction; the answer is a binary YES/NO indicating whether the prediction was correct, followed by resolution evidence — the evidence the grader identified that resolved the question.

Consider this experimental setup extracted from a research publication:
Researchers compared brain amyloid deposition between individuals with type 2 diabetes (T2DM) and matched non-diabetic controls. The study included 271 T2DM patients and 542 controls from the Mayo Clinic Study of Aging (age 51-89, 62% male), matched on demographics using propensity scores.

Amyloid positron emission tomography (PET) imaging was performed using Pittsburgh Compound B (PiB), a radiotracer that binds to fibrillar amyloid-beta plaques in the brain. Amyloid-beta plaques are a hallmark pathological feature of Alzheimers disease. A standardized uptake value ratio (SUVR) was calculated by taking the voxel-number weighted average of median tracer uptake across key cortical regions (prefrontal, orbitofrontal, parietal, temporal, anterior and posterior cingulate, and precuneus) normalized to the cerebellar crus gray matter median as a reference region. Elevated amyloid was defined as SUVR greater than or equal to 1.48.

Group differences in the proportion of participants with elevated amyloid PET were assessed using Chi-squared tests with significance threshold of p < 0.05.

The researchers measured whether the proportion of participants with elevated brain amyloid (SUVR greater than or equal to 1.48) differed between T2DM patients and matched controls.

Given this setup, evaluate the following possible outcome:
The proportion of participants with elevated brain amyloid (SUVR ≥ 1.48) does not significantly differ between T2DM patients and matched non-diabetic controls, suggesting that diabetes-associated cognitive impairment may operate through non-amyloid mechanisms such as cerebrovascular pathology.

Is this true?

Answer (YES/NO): YES